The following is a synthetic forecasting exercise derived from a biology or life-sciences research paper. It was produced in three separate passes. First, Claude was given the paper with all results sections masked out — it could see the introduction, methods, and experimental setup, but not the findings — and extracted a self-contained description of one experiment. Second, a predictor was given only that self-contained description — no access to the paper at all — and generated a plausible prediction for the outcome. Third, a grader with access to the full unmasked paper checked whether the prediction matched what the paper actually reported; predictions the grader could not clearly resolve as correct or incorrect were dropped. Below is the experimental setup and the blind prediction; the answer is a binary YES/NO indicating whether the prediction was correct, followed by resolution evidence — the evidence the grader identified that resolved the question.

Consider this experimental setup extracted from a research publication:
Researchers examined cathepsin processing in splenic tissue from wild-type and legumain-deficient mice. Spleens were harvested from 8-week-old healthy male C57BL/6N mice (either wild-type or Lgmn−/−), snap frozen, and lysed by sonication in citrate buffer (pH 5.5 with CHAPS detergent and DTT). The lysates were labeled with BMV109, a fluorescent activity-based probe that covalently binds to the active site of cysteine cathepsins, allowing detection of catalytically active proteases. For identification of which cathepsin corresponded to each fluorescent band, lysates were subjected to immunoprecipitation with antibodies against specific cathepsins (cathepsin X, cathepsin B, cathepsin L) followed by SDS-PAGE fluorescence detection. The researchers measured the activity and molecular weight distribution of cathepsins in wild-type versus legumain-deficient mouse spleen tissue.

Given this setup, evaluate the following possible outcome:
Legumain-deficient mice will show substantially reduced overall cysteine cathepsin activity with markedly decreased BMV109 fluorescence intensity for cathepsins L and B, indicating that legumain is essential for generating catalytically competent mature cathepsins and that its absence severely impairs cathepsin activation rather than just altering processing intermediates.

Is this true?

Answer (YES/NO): NO